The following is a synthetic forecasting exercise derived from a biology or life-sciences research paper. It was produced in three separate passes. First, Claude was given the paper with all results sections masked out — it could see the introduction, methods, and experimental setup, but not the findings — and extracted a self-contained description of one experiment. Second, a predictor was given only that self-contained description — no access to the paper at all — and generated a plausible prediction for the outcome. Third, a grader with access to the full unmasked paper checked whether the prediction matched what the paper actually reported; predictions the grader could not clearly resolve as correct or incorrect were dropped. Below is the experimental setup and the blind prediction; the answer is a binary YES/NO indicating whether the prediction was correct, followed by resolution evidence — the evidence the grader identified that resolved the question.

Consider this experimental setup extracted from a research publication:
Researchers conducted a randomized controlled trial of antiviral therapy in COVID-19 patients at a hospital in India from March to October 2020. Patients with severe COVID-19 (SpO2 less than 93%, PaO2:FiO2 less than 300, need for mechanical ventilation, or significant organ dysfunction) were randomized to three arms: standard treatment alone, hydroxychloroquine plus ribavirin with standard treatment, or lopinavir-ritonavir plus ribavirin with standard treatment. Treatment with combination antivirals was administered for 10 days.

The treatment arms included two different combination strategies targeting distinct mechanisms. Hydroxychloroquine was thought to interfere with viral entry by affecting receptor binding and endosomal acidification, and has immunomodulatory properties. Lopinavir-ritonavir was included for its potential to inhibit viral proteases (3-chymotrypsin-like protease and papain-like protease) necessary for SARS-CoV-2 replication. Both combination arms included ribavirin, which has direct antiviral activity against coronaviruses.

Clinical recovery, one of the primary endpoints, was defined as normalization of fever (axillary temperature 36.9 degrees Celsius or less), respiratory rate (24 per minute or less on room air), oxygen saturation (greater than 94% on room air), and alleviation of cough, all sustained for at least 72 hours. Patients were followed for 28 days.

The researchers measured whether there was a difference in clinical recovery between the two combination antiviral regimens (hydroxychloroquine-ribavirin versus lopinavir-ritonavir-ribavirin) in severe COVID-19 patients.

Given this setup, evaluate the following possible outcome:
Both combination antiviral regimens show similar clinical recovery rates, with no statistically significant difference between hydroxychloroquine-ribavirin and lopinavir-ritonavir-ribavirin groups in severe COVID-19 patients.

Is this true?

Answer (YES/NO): NO